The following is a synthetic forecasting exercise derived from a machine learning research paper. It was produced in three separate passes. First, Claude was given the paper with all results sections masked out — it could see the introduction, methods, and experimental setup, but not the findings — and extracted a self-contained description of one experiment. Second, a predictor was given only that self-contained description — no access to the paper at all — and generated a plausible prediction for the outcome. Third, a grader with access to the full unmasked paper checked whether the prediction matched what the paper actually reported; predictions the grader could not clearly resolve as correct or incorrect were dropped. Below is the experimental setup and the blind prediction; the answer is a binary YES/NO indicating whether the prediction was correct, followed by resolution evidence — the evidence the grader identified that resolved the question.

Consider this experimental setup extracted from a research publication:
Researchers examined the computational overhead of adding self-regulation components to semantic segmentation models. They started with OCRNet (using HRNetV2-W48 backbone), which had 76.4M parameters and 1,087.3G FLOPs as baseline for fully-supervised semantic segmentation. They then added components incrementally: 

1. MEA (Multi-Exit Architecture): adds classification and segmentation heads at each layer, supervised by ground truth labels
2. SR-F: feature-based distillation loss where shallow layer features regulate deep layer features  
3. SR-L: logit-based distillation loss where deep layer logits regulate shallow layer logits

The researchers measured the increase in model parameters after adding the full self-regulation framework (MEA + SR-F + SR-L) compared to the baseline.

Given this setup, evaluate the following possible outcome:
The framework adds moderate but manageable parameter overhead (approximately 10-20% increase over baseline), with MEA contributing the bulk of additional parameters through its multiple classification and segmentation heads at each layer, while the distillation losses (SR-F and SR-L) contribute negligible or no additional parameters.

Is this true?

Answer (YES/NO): NO